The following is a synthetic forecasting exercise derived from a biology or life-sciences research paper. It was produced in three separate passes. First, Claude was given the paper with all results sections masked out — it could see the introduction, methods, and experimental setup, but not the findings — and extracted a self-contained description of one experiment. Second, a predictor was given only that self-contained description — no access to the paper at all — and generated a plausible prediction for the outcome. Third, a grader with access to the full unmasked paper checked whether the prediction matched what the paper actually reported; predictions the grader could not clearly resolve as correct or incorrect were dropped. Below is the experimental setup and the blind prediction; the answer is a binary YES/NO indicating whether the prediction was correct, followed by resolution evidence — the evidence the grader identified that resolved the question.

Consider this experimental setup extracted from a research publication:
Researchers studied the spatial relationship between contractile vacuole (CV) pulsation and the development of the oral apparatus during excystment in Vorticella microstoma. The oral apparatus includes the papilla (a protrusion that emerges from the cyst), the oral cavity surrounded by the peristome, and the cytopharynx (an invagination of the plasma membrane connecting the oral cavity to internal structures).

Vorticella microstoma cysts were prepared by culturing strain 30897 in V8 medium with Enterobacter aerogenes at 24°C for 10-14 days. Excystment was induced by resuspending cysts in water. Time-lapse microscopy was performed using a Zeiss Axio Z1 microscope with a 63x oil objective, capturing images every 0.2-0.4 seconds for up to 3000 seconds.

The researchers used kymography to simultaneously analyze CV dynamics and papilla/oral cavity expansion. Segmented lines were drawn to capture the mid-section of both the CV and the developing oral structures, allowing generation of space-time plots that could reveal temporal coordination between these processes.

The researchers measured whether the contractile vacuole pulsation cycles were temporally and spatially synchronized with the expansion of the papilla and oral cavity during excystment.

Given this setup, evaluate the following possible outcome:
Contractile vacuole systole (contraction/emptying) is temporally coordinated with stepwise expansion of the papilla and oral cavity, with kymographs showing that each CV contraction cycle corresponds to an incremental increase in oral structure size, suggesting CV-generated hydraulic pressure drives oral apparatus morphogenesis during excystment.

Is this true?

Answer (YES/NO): YES